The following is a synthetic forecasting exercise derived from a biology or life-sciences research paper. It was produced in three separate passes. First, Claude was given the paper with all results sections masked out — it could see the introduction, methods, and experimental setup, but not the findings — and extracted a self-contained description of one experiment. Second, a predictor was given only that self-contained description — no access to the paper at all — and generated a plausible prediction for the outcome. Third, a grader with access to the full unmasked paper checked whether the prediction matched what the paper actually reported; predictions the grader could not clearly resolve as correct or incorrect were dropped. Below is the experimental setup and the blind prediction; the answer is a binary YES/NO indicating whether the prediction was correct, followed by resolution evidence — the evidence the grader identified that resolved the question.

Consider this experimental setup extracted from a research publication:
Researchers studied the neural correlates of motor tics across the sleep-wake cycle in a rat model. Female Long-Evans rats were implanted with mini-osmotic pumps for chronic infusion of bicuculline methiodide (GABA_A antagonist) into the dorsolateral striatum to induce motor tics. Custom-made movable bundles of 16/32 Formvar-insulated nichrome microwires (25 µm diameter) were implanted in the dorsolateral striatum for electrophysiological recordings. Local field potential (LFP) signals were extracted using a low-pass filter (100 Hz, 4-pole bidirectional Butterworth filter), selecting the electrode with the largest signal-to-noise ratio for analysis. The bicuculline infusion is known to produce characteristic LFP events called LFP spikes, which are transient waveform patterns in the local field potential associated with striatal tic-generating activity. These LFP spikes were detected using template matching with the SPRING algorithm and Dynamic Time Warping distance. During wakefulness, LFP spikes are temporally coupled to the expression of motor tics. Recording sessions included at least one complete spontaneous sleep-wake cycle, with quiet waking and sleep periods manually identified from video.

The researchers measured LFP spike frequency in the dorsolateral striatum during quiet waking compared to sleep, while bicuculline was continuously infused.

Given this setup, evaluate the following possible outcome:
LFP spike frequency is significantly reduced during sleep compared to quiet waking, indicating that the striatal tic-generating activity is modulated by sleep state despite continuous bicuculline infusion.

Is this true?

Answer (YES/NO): NO